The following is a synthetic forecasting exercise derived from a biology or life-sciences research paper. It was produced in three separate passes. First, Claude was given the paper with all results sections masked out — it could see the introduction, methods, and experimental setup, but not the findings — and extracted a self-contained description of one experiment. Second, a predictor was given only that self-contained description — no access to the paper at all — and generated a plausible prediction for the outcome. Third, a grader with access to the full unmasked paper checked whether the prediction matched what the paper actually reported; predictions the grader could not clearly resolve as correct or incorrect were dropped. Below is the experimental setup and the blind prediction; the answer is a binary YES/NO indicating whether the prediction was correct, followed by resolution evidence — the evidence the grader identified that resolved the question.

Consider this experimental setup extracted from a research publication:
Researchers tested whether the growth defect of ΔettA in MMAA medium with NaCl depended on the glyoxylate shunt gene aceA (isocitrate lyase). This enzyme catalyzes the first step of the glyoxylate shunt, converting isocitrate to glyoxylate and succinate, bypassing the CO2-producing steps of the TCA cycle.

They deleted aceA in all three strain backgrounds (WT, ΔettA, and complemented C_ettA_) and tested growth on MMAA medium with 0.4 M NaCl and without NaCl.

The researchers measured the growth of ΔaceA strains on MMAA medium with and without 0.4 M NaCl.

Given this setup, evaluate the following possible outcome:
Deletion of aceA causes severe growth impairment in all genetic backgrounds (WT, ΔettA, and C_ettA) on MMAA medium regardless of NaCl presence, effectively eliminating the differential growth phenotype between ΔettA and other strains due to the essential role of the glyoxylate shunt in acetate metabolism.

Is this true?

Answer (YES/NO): NO